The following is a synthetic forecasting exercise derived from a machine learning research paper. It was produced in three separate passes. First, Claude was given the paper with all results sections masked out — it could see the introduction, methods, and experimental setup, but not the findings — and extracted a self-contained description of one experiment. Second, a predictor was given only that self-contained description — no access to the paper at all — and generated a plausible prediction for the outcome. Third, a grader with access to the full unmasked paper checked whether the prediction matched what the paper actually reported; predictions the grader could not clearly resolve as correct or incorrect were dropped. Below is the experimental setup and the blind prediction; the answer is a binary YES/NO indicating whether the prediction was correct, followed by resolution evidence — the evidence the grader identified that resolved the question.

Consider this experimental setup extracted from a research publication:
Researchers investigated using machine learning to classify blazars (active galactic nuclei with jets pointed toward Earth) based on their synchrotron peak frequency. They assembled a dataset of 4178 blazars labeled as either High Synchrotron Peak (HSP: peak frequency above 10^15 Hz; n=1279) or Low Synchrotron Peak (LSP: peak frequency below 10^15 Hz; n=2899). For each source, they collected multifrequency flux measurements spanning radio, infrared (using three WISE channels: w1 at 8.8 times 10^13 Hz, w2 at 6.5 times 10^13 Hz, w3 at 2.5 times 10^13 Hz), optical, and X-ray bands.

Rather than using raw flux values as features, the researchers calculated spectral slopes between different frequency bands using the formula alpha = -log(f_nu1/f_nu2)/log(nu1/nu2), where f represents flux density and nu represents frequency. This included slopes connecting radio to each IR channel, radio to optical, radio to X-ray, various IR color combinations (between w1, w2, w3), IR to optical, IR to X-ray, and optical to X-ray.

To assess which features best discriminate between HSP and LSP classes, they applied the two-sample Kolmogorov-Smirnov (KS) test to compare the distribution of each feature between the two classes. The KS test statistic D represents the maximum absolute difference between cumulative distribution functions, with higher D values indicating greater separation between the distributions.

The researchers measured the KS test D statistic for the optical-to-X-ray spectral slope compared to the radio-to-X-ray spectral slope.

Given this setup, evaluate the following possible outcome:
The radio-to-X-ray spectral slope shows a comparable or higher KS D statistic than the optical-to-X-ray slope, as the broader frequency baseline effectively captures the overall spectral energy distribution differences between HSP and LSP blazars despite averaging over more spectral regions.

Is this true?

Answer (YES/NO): YES